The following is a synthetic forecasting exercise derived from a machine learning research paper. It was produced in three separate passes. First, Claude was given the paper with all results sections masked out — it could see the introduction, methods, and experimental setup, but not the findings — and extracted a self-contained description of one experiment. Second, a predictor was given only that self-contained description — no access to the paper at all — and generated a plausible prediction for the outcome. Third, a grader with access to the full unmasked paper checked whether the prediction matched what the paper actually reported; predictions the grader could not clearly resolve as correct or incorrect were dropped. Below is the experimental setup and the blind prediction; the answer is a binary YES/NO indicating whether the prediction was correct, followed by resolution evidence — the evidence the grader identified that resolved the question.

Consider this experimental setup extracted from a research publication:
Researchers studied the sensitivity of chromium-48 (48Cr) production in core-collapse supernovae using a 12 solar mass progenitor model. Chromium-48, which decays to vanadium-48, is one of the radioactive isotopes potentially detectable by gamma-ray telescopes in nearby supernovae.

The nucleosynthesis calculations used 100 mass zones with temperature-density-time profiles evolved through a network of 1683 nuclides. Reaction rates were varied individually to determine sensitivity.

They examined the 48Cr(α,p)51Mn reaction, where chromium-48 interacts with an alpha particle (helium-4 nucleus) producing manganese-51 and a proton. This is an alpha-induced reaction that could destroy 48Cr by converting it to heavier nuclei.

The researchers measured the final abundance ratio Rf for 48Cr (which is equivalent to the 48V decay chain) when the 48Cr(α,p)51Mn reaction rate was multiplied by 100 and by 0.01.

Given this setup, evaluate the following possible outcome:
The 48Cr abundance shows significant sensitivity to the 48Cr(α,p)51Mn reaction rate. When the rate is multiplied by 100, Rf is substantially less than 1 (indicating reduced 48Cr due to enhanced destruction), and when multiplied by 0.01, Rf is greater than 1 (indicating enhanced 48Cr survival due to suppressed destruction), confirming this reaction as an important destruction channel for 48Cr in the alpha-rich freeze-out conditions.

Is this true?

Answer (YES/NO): YES